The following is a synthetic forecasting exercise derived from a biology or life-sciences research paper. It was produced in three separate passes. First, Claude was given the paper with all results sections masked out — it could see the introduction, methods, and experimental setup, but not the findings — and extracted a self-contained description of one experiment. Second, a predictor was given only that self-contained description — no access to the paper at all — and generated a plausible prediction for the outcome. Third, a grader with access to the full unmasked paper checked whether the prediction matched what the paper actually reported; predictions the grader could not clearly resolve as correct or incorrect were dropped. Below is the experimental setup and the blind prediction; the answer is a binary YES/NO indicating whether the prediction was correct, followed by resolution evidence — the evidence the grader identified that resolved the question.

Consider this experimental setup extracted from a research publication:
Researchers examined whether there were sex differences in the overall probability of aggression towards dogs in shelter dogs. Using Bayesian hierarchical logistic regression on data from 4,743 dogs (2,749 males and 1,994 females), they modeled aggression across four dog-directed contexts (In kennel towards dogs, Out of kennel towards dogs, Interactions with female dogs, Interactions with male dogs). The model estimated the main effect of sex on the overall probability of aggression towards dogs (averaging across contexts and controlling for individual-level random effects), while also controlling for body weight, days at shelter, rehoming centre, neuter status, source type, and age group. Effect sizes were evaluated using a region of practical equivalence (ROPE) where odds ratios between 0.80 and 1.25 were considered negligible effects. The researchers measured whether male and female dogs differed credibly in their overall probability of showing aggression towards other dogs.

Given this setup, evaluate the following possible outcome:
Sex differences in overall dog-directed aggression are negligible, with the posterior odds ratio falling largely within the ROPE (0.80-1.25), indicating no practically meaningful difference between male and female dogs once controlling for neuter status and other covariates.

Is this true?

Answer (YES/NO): YES